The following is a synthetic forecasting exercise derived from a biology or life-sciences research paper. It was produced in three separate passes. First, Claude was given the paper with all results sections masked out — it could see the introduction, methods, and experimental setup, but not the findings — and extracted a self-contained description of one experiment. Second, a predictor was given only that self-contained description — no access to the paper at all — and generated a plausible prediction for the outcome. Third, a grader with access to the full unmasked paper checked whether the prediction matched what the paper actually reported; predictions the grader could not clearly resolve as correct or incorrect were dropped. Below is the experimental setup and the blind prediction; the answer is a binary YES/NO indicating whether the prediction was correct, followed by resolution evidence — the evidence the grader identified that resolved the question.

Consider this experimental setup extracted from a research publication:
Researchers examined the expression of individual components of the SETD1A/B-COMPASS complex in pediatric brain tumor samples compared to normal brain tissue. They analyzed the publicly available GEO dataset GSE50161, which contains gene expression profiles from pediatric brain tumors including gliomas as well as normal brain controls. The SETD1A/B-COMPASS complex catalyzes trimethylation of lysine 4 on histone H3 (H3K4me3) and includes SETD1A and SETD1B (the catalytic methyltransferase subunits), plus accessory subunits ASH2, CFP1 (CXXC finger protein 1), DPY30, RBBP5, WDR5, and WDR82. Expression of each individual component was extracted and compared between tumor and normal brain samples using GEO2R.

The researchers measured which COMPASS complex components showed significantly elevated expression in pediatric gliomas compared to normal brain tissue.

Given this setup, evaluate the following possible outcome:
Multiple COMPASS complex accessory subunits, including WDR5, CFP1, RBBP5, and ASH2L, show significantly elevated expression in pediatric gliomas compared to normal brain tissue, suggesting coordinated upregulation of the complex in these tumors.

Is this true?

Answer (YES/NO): NO